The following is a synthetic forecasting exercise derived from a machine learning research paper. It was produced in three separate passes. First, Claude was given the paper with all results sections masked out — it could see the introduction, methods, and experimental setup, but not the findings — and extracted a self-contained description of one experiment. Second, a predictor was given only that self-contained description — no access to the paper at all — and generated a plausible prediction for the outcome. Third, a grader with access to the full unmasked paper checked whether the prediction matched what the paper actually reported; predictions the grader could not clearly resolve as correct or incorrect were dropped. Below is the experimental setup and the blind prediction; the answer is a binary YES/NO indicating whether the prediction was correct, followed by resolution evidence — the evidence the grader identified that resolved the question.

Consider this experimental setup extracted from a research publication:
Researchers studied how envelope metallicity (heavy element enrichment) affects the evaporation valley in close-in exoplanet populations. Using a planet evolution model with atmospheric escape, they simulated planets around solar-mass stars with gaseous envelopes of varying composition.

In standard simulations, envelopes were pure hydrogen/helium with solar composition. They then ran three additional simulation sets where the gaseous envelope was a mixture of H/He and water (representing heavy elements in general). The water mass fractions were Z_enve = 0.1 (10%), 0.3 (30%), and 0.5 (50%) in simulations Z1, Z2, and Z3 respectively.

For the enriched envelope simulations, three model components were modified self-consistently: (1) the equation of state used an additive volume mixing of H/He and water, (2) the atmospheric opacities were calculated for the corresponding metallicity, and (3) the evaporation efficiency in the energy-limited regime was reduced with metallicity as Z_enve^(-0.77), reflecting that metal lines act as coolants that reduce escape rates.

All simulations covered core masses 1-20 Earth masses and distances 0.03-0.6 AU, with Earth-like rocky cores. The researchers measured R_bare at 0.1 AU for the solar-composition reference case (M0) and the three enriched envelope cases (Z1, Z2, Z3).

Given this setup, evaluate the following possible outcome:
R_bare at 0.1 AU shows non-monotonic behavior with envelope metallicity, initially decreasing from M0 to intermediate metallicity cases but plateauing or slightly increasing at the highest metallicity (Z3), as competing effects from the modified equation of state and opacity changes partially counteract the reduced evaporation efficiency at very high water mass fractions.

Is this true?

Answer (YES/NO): NO